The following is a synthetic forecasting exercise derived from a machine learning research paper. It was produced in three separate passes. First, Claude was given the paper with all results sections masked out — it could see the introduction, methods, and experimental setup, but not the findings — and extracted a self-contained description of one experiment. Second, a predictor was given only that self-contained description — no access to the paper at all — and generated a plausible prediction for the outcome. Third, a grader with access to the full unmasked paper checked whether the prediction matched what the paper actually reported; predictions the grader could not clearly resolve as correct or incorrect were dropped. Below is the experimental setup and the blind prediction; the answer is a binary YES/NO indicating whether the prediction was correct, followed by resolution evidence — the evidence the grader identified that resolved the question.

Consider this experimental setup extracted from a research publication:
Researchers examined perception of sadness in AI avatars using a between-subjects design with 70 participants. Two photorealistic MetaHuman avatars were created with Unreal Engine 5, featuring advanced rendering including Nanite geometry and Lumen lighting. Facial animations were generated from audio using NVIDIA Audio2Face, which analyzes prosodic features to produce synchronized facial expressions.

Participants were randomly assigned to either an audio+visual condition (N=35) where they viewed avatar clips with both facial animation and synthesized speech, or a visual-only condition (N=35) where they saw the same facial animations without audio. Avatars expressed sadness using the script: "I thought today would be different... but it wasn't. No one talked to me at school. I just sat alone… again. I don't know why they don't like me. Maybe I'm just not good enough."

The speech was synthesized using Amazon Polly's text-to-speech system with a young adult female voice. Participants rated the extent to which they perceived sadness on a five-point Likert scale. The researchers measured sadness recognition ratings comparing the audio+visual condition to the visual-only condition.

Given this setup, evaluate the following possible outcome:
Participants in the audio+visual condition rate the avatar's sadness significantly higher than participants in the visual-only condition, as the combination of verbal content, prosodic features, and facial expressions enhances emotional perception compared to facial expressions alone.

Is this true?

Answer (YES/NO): NO